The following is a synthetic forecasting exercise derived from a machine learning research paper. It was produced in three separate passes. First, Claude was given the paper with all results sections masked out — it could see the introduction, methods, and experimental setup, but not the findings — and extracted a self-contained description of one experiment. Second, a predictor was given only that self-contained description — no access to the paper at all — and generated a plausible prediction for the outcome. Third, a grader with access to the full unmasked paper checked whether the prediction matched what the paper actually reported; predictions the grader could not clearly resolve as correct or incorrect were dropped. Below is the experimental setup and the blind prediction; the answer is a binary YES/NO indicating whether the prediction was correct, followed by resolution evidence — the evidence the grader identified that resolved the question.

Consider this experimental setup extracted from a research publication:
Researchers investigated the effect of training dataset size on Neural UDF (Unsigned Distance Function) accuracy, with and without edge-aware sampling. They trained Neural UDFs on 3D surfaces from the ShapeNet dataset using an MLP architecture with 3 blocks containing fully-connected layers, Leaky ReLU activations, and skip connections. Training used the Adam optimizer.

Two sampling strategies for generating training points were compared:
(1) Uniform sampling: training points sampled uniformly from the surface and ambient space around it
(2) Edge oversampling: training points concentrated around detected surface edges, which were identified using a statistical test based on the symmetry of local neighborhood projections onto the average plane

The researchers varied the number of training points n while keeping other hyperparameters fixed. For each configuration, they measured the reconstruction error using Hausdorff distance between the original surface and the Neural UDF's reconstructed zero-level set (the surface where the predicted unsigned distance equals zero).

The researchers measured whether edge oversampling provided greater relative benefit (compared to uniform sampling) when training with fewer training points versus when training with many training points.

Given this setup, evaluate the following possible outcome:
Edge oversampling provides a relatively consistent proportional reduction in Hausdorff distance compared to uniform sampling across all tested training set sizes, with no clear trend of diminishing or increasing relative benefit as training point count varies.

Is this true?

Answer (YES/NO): NO